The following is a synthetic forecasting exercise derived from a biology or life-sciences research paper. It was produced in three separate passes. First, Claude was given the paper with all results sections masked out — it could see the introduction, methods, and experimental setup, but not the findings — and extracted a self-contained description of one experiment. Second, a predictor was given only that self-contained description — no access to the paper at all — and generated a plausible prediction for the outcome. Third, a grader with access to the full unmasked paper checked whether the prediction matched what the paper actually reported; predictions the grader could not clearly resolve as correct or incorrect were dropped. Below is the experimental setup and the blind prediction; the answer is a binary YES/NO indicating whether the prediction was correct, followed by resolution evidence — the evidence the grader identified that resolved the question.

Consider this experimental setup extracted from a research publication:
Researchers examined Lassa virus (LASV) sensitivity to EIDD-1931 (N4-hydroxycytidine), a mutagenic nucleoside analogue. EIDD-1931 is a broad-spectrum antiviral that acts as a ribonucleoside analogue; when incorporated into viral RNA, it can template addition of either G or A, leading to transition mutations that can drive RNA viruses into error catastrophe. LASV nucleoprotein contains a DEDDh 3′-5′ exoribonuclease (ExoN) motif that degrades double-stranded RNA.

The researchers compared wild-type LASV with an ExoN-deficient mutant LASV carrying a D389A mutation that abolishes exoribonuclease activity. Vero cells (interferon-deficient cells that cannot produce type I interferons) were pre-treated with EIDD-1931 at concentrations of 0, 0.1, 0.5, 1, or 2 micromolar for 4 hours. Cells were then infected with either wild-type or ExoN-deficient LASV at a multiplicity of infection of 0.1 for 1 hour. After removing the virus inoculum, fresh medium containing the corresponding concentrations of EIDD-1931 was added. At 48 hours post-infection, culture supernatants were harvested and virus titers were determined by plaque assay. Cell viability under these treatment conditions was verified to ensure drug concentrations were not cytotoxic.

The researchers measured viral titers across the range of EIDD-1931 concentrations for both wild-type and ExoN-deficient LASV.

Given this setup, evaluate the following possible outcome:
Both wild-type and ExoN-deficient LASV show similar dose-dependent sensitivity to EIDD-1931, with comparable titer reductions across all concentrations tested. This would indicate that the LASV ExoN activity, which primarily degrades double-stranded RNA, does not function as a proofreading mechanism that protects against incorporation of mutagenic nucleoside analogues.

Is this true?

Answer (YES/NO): NO